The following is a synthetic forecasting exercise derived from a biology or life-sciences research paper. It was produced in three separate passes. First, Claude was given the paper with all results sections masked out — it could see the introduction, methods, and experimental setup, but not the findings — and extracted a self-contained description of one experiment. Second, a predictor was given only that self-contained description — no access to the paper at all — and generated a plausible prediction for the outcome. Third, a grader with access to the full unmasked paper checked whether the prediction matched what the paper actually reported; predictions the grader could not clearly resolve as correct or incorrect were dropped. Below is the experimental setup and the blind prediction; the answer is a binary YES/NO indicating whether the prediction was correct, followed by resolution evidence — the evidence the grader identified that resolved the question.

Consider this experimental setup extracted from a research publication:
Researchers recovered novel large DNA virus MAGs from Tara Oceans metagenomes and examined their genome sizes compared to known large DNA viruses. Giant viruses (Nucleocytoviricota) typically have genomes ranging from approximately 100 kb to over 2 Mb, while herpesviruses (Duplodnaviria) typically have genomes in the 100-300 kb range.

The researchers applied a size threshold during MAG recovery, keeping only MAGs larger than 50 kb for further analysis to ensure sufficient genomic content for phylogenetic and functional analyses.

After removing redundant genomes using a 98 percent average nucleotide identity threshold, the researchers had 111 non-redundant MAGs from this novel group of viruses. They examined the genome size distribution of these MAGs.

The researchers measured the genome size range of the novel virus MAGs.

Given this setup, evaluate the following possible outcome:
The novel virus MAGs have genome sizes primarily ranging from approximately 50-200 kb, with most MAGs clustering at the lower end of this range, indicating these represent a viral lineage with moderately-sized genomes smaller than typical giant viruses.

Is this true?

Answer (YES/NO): NO